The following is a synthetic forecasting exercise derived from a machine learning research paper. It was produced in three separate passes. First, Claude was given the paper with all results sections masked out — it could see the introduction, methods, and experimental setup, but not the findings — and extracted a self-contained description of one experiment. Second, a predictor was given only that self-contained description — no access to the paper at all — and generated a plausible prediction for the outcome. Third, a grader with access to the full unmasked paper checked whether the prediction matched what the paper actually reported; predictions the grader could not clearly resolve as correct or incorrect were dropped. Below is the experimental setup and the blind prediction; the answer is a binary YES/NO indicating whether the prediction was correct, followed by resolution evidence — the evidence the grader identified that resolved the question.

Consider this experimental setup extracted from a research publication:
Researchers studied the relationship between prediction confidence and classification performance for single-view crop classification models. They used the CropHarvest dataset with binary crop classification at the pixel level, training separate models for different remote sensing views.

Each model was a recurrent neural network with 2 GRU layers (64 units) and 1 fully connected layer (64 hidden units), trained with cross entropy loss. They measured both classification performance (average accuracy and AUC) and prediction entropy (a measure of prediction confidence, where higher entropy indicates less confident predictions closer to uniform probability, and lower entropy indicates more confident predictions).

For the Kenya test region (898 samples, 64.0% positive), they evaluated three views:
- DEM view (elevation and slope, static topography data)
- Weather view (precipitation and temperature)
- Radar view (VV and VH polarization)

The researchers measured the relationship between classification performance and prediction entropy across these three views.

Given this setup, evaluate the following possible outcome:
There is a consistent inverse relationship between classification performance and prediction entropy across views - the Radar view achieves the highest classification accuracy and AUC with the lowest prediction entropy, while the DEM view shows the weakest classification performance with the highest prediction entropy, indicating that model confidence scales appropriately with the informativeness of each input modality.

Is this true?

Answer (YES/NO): NO